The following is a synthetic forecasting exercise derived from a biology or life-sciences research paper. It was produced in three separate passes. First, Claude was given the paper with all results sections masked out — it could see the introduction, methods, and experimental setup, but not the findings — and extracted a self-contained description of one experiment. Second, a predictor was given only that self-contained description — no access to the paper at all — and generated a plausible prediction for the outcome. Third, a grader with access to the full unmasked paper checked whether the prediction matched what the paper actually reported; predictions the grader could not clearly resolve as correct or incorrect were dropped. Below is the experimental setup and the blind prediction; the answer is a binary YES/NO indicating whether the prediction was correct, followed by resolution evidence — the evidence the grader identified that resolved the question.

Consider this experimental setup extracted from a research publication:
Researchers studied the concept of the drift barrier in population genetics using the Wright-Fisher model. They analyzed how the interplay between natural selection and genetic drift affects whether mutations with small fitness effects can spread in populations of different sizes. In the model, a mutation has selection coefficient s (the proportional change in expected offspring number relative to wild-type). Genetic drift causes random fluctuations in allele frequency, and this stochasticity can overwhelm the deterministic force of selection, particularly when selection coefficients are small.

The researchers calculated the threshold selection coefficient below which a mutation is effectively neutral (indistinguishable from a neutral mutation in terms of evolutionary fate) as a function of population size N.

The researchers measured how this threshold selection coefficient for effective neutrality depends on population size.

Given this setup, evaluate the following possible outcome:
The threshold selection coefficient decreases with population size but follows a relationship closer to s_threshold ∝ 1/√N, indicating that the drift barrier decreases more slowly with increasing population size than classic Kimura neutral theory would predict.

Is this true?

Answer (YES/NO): NO